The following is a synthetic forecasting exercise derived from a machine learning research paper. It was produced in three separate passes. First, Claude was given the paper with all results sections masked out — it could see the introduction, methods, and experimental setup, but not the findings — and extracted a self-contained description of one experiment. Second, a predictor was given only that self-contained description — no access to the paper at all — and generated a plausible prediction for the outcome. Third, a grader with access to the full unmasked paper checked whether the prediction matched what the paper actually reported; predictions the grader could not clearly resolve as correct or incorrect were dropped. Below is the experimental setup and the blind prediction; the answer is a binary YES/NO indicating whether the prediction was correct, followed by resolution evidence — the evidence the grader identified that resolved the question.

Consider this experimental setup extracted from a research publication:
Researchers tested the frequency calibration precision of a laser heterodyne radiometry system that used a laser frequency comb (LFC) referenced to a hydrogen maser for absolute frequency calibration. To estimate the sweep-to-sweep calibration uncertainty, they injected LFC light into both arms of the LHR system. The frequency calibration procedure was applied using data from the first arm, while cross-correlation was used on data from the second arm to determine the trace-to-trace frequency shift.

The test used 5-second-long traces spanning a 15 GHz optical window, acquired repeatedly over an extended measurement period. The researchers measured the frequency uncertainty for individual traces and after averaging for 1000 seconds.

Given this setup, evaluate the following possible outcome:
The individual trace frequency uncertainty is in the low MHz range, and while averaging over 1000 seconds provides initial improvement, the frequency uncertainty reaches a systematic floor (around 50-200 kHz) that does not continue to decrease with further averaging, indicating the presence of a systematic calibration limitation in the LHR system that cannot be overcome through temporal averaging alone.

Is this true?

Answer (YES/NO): NO